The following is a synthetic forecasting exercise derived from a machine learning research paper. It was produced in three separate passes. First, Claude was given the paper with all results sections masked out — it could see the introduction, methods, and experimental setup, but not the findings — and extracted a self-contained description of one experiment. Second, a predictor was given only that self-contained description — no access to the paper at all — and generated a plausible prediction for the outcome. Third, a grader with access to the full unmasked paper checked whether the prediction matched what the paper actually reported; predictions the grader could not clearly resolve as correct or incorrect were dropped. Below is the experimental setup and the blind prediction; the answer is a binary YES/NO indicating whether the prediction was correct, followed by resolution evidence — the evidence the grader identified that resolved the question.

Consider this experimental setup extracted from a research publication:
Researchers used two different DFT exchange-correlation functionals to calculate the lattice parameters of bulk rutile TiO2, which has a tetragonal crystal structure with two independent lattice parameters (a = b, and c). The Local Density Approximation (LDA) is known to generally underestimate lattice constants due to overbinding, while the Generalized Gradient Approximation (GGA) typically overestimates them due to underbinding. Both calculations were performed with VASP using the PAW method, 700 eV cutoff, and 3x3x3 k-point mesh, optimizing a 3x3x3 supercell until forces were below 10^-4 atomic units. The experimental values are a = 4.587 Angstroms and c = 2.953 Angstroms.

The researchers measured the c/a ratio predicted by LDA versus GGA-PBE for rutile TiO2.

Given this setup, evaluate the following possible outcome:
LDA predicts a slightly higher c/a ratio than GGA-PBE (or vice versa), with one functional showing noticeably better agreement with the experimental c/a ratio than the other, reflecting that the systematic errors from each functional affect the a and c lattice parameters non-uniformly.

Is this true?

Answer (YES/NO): YES